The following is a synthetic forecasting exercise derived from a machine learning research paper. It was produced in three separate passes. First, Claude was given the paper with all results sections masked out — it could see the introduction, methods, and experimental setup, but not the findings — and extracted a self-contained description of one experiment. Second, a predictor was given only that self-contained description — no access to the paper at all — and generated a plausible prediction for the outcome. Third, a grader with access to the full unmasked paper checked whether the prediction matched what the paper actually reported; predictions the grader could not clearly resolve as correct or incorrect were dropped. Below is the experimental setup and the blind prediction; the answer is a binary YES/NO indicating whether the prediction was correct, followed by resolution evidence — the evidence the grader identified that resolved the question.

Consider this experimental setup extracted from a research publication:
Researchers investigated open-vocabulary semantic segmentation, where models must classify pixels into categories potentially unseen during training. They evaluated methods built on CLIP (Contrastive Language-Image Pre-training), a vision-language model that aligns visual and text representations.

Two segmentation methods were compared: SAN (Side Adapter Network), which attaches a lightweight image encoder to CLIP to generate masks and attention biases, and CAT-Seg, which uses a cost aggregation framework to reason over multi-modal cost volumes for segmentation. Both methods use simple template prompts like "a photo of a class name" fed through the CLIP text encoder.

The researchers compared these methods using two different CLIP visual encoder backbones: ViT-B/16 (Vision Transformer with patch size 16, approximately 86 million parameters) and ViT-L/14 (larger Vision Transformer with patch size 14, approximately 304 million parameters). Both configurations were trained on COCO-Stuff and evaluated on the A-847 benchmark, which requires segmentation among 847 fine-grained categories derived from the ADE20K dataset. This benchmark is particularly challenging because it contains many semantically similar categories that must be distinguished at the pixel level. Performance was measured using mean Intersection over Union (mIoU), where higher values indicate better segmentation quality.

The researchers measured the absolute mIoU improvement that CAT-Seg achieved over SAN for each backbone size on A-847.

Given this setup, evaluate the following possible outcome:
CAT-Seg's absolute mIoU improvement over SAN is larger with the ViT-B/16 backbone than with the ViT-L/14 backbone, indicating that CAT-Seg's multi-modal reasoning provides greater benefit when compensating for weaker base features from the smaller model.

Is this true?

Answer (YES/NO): NO